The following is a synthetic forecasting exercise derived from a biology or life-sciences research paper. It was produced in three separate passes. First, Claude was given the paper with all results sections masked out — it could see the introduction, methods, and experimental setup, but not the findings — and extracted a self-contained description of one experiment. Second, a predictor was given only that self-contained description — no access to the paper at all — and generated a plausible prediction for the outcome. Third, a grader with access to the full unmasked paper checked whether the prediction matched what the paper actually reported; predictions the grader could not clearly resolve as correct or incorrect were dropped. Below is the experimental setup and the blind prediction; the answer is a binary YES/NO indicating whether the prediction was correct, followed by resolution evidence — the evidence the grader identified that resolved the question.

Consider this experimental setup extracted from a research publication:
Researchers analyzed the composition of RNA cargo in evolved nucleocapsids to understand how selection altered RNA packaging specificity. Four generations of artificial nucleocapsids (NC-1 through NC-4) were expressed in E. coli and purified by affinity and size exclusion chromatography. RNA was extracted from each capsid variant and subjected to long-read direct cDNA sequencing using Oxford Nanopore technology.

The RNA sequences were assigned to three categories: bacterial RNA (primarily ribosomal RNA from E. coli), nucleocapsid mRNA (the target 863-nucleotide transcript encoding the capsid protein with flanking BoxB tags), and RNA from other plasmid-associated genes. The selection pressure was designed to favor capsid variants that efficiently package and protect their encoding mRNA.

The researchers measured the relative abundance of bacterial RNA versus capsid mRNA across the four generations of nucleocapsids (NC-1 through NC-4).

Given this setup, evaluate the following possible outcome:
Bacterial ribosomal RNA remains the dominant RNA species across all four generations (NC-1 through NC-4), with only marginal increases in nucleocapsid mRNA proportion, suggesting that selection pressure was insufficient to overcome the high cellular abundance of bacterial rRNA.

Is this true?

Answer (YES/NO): NO